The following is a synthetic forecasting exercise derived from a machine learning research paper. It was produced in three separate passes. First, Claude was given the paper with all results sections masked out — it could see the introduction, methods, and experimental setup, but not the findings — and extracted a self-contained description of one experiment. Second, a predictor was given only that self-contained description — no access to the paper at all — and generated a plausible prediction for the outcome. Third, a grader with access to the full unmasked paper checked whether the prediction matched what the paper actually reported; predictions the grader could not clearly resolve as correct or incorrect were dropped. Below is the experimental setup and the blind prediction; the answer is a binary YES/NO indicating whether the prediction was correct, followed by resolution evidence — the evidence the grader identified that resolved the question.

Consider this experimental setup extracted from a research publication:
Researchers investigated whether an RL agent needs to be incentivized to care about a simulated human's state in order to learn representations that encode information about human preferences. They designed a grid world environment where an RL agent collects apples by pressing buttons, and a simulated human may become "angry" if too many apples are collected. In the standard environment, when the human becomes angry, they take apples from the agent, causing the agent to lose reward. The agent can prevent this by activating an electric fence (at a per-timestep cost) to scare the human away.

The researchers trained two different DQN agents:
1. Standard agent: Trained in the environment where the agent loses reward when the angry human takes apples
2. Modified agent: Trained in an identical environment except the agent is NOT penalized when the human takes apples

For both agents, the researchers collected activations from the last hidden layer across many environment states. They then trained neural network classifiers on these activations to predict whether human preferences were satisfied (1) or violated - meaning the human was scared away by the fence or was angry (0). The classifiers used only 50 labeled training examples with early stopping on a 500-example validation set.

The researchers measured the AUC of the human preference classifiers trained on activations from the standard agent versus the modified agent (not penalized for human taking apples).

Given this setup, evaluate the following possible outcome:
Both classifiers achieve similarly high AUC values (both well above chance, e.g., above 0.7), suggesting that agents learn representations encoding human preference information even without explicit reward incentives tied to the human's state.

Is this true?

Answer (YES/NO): NO